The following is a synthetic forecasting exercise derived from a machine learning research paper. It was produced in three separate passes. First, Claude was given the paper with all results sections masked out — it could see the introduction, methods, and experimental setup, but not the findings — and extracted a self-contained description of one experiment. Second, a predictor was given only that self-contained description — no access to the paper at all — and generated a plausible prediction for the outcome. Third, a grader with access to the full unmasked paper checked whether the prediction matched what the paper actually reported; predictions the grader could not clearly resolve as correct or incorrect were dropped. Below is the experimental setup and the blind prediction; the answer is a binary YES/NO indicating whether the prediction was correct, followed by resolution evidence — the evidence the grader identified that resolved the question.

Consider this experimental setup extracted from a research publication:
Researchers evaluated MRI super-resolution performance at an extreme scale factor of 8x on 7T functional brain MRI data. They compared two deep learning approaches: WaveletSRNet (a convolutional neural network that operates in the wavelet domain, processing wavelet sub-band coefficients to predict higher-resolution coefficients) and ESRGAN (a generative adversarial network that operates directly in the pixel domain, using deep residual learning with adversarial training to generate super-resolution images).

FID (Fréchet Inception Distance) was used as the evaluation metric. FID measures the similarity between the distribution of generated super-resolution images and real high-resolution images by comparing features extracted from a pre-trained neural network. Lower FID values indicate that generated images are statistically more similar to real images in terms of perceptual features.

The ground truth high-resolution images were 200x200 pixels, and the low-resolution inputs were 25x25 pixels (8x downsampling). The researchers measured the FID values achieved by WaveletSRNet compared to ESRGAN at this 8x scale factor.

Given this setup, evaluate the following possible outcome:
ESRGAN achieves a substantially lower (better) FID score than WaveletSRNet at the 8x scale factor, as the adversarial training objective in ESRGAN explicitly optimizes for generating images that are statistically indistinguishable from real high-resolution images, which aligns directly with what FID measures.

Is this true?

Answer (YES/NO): NO